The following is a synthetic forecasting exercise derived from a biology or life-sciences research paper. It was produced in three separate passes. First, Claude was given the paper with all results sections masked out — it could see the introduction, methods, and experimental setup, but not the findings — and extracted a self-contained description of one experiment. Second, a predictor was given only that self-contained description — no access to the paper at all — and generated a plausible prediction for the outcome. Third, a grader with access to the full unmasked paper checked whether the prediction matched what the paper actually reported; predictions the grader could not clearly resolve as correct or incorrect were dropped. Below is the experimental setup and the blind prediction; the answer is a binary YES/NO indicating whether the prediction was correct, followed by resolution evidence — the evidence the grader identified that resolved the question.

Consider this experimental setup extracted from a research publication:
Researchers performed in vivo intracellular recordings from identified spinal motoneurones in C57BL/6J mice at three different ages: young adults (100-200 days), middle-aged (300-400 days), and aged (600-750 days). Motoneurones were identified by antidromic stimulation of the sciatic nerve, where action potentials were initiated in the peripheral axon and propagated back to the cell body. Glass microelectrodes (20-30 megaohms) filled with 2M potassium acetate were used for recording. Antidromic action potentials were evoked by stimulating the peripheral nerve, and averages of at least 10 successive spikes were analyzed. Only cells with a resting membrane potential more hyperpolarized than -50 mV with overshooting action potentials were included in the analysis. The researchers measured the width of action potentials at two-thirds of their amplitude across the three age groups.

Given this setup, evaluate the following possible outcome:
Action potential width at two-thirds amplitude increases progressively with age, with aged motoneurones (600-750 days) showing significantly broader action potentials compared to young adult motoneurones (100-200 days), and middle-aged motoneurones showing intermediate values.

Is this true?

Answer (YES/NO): NO